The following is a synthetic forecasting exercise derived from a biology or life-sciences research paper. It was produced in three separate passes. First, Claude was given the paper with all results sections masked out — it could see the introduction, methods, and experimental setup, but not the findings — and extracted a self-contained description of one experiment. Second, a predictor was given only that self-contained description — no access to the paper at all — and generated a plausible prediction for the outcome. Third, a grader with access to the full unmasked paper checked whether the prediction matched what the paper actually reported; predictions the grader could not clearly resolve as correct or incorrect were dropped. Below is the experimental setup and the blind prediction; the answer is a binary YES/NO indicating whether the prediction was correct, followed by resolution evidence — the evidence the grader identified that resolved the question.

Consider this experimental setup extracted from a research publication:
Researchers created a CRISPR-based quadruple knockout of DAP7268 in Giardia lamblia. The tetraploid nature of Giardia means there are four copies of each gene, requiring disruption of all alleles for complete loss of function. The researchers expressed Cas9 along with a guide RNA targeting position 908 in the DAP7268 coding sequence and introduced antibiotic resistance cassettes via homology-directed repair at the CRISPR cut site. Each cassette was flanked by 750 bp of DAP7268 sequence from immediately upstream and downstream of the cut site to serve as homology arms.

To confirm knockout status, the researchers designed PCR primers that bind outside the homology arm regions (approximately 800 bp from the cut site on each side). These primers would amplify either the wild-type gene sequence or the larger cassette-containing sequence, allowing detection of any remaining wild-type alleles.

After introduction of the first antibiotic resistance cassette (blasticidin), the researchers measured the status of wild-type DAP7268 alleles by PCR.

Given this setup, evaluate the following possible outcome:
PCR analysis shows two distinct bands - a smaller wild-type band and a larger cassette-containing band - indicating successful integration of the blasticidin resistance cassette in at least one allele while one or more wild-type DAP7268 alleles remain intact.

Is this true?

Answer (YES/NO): YES